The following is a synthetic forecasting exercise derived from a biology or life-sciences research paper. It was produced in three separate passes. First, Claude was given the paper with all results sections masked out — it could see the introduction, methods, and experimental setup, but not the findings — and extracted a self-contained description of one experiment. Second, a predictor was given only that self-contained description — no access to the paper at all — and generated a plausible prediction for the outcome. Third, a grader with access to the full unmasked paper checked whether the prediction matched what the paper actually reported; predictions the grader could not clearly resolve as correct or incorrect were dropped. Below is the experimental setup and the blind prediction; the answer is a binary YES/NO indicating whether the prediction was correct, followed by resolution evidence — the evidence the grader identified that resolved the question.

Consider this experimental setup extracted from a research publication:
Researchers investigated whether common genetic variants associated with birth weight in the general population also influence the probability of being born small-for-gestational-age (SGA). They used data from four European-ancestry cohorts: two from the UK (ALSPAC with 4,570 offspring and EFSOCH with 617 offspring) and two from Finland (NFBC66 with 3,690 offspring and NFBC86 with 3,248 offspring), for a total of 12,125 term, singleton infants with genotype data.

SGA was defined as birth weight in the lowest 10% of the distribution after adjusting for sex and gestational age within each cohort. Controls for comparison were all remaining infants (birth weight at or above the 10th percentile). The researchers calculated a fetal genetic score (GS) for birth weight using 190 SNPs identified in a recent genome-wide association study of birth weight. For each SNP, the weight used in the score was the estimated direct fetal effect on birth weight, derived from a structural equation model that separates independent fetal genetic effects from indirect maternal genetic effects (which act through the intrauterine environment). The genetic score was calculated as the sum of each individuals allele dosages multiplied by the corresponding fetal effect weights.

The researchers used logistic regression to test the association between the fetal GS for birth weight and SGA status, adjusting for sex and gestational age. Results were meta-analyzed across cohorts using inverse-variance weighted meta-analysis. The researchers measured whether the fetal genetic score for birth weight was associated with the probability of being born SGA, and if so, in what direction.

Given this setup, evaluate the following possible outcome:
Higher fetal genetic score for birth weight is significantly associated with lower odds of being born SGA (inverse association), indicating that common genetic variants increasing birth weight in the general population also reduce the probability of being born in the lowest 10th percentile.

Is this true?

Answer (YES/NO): YES